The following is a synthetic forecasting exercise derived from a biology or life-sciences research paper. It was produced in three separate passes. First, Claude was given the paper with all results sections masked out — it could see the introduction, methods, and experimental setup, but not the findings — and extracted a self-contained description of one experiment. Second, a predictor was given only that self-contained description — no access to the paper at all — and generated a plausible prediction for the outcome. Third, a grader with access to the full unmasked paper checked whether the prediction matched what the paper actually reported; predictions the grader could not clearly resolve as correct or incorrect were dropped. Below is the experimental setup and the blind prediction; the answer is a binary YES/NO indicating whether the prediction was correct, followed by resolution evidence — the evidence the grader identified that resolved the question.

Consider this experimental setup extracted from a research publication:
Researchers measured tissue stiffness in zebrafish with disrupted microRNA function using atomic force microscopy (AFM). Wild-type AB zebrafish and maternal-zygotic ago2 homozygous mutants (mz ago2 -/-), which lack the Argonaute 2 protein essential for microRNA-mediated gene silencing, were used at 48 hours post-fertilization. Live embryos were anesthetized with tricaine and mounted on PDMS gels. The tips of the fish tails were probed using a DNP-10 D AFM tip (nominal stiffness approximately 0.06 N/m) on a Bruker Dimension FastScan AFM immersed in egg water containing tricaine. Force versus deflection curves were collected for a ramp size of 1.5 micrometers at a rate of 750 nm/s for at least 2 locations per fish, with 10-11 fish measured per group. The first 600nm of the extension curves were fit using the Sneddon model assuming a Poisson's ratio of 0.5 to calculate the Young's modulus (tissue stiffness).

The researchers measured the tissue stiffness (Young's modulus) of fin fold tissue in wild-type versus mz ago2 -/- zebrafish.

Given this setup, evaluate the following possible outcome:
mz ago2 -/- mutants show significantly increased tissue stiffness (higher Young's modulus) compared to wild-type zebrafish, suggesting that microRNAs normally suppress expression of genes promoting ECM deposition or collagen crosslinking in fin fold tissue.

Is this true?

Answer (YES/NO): YES